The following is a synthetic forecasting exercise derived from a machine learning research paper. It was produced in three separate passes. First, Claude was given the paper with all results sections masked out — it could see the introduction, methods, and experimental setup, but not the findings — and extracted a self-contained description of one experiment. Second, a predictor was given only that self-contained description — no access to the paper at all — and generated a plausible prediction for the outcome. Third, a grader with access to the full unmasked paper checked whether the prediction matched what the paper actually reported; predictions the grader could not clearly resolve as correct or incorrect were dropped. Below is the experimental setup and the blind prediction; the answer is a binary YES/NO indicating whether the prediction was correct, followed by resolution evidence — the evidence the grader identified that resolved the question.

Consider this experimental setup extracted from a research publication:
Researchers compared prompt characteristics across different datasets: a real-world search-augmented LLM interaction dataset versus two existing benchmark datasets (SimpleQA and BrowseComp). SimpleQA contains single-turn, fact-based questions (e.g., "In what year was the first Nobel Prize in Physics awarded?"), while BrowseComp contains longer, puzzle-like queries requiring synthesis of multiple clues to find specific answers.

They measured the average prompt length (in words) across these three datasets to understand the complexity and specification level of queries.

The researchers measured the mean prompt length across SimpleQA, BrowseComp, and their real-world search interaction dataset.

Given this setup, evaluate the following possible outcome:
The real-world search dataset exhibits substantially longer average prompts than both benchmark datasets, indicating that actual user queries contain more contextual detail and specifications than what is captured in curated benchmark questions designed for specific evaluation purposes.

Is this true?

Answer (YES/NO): NO